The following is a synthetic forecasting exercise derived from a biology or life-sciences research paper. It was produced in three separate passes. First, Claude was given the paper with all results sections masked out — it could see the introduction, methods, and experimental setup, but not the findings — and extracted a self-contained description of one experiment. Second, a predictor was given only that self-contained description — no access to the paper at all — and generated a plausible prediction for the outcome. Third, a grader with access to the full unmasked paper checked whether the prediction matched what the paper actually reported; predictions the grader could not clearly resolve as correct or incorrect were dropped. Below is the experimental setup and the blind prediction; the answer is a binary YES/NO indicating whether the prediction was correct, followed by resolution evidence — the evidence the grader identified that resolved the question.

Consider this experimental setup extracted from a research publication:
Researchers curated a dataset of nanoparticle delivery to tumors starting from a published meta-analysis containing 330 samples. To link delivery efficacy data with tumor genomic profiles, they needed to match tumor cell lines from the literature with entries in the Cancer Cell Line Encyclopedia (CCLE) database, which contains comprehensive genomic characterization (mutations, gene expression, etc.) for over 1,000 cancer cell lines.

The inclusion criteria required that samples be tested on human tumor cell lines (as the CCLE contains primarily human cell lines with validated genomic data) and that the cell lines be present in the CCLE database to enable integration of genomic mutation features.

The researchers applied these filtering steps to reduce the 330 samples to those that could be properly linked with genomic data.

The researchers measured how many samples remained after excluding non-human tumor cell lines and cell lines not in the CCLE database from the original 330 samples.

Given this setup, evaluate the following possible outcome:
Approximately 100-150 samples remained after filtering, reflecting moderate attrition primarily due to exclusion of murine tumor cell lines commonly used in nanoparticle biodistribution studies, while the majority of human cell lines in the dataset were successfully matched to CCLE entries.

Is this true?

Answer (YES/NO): NO